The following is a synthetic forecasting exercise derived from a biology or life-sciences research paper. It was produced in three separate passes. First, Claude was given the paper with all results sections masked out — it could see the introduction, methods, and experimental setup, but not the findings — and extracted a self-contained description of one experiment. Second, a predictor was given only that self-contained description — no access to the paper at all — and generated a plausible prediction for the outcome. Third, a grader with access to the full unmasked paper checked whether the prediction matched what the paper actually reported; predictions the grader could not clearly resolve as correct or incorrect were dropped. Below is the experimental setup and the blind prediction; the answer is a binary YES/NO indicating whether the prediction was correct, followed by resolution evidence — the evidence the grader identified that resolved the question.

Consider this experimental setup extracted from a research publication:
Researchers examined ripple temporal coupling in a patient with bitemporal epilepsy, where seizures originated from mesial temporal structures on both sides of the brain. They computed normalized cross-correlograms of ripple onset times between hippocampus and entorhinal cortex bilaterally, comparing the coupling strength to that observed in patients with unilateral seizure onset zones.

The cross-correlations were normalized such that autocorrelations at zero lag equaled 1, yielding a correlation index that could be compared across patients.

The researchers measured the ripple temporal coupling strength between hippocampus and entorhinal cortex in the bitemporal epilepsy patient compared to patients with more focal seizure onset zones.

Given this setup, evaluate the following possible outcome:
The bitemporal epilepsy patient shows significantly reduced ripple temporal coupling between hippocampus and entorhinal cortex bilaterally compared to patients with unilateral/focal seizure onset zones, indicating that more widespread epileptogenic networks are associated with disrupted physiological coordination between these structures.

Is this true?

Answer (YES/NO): YES